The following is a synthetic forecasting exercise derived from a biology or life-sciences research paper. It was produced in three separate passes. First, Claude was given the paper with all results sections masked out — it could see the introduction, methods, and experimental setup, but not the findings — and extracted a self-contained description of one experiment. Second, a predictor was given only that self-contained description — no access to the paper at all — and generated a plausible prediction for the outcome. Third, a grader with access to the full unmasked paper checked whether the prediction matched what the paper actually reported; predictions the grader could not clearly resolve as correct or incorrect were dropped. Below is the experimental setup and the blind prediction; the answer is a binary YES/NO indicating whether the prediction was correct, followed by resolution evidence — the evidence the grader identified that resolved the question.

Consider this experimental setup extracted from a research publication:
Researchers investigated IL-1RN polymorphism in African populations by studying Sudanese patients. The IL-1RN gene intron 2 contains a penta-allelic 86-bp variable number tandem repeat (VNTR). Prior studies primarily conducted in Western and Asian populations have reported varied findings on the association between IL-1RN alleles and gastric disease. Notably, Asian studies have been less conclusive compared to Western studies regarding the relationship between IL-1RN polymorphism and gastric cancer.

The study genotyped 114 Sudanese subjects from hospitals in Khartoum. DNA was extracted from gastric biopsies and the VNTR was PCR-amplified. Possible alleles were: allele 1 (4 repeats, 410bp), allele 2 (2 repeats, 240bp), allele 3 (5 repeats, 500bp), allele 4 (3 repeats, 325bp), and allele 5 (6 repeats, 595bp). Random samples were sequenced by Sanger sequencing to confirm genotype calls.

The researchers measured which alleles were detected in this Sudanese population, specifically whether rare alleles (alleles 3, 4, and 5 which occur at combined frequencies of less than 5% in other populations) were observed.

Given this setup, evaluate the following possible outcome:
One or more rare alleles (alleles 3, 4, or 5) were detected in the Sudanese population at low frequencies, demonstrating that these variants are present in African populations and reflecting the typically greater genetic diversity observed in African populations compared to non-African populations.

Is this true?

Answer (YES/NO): YES